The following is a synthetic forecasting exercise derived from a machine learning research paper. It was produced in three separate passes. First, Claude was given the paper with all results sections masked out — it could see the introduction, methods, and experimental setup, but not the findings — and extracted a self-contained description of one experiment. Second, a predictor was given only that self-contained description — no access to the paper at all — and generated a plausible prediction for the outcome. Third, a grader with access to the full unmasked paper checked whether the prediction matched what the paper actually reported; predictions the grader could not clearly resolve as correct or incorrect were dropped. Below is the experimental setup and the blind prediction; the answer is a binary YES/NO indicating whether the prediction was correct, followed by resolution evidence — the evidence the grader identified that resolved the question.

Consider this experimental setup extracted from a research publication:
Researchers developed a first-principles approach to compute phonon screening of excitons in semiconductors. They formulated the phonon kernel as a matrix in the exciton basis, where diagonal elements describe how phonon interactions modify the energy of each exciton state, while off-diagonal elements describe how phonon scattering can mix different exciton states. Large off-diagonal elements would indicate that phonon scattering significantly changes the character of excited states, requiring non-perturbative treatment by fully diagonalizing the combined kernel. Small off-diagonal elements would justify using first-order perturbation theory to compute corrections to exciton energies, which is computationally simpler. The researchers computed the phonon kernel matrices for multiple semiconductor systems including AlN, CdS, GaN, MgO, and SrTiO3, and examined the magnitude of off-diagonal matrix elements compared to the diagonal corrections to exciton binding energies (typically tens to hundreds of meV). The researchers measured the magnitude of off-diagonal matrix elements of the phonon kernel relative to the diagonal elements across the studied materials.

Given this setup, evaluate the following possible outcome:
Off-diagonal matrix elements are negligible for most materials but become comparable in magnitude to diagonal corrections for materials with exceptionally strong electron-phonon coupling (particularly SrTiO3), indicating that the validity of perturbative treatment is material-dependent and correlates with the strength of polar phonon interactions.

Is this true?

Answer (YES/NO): NO